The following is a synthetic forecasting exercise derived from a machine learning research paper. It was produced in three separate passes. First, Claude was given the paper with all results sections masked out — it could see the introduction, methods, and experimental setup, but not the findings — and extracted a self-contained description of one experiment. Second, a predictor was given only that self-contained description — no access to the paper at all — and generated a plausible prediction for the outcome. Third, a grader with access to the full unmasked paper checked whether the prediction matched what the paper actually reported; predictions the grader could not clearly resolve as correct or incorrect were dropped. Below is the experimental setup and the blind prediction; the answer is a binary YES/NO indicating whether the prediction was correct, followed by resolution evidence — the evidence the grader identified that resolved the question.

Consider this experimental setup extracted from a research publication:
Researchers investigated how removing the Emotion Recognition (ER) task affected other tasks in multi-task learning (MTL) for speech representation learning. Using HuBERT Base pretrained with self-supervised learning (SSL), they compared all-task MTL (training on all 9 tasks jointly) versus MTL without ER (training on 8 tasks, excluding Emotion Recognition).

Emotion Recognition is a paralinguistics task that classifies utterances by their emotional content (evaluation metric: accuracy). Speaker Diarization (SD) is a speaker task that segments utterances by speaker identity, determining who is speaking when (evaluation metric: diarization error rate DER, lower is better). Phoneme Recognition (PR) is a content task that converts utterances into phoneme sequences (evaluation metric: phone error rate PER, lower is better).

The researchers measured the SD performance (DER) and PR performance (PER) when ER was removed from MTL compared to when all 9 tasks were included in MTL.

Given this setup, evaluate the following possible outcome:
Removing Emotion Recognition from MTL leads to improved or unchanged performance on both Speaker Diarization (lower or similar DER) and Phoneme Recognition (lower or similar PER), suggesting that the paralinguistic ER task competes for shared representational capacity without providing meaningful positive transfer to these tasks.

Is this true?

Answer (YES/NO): YES